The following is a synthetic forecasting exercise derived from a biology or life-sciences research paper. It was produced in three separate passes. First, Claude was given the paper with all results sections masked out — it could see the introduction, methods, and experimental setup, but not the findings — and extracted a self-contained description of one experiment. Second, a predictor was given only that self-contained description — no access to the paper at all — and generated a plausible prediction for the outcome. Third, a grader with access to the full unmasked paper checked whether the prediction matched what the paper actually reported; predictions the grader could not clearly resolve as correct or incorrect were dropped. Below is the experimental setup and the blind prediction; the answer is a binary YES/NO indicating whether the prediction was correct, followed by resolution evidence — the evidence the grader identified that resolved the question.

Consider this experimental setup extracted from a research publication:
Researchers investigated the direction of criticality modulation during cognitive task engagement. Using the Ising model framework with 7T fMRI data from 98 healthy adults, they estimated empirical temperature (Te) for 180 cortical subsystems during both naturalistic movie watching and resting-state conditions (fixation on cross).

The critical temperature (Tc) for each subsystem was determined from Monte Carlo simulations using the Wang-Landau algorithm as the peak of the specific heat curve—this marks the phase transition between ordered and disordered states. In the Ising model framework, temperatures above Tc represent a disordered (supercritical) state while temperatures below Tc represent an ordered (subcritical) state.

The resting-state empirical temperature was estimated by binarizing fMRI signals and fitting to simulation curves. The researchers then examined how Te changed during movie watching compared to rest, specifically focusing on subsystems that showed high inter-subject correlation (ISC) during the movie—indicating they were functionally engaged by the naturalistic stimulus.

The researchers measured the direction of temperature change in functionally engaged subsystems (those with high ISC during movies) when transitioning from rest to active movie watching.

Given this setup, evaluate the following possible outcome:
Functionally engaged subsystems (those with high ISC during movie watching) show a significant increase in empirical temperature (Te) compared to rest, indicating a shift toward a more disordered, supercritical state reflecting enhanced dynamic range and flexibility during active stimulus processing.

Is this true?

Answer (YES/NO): NO